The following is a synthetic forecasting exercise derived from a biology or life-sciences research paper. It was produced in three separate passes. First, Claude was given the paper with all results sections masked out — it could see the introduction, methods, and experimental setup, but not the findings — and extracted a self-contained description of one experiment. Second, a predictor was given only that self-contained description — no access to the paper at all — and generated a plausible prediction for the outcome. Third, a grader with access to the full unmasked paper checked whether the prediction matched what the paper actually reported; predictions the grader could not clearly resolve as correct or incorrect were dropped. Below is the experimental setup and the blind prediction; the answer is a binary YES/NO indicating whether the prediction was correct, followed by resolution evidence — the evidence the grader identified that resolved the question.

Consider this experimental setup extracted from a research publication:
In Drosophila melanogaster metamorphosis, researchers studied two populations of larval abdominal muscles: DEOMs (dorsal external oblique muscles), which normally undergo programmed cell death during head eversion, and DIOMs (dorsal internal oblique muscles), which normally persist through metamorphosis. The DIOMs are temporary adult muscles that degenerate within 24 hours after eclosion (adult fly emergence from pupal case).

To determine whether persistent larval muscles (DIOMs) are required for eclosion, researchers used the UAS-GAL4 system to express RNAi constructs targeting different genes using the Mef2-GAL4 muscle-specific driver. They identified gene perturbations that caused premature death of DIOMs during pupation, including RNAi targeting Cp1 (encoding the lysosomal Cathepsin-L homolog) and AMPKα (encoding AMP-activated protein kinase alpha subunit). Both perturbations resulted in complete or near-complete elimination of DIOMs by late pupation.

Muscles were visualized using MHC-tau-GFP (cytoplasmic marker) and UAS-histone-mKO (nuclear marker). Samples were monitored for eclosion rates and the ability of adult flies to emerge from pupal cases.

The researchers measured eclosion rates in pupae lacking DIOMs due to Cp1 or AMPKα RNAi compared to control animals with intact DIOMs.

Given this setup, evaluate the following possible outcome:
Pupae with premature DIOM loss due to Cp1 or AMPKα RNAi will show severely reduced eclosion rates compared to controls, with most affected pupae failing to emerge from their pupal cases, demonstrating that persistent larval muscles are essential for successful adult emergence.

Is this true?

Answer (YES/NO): NO